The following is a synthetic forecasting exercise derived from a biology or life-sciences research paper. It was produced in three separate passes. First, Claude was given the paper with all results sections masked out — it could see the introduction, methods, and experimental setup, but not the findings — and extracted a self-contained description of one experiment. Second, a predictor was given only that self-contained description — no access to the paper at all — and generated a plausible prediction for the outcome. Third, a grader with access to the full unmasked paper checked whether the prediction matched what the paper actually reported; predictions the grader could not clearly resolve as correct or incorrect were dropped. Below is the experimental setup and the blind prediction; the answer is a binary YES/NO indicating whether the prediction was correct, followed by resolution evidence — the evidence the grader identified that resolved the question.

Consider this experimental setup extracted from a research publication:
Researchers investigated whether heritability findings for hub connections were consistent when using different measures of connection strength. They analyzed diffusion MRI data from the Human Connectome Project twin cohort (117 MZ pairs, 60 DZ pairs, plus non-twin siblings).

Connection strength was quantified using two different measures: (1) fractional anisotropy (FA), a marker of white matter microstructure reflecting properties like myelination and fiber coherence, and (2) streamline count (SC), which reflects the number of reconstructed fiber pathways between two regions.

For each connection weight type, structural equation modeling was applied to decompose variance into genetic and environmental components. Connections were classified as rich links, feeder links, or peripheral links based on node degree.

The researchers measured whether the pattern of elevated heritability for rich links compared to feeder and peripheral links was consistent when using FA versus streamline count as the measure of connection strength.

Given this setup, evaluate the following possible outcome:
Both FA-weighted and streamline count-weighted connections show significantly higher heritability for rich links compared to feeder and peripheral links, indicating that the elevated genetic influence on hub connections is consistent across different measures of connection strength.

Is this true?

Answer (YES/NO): YES